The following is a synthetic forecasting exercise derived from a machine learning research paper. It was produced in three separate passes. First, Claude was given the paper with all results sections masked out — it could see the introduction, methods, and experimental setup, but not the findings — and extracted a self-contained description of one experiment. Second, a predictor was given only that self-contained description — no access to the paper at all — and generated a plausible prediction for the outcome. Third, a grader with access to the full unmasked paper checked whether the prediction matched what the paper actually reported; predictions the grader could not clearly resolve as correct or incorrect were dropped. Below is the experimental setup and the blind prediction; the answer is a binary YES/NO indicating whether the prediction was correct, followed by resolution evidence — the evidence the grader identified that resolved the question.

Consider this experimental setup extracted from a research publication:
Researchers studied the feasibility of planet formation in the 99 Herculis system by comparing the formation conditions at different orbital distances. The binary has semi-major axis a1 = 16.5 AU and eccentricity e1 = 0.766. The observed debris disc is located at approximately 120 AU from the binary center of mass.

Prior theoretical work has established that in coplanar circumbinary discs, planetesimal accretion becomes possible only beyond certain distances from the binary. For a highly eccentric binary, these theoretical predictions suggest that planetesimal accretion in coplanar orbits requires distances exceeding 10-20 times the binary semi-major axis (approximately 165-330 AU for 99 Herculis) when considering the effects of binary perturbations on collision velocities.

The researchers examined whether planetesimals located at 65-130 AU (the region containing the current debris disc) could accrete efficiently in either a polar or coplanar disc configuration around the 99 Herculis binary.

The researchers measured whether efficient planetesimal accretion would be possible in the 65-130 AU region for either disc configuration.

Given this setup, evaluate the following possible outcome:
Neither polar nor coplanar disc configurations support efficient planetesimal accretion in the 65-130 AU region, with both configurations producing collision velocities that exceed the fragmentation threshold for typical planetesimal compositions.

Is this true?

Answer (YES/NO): YES